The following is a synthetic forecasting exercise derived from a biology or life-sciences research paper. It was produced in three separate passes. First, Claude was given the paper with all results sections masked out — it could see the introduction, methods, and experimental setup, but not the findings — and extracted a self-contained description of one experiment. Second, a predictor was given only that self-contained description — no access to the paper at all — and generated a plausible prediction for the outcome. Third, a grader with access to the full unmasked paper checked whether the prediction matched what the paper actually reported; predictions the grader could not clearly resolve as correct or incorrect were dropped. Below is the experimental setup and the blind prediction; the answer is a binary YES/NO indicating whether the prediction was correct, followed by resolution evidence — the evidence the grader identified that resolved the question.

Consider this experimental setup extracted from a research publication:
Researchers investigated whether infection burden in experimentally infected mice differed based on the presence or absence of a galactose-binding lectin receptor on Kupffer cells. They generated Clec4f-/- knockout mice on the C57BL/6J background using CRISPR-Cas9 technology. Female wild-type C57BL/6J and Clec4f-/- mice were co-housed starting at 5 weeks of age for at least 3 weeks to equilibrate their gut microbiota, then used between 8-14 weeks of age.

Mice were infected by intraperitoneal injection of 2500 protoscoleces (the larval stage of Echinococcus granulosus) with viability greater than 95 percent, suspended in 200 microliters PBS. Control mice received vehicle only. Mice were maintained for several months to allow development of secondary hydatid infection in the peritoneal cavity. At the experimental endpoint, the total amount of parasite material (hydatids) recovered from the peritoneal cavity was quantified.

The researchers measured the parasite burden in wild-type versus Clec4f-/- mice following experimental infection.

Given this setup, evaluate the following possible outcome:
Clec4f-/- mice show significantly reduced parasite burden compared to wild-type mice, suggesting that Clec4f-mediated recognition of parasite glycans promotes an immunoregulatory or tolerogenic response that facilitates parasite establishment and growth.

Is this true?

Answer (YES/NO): NO